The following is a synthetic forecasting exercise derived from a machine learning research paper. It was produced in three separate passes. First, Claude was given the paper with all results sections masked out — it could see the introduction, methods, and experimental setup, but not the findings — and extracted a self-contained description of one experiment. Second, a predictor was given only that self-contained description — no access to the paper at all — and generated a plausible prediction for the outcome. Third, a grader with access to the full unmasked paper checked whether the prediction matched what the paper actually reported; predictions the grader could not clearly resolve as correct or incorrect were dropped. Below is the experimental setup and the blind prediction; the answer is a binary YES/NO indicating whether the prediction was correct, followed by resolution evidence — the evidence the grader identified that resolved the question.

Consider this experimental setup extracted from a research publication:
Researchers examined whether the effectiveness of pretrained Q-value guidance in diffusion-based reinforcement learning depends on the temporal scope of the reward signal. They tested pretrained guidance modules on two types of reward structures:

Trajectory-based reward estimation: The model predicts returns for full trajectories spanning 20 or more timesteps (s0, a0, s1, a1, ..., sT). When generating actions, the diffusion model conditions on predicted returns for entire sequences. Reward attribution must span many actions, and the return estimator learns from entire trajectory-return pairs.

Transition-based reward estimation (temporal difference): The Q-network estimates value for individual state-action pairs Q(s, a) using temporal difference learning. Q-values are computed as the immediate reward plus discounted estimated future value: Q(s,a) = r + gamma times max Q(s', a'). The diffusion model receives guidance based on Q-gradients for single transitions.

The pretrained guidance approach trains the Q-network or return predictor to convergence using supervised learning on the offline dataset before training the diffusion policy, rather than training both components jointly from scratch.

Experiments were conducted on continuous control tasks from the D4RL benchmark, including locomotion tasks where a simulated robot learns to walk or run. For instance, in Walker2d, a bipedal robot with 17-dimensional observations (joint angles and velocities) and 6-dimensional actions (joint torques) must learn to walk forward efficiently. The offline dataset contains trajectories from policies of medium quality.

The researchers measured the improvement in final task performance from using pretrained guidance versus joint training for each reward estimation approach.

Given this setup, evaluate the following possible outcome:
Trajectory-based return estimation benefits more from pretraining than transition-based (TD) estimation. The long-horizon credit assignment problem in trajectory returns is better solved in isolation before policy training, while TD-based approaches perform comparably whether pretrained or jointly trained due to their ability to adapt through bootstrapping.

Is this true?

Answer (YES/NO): NO